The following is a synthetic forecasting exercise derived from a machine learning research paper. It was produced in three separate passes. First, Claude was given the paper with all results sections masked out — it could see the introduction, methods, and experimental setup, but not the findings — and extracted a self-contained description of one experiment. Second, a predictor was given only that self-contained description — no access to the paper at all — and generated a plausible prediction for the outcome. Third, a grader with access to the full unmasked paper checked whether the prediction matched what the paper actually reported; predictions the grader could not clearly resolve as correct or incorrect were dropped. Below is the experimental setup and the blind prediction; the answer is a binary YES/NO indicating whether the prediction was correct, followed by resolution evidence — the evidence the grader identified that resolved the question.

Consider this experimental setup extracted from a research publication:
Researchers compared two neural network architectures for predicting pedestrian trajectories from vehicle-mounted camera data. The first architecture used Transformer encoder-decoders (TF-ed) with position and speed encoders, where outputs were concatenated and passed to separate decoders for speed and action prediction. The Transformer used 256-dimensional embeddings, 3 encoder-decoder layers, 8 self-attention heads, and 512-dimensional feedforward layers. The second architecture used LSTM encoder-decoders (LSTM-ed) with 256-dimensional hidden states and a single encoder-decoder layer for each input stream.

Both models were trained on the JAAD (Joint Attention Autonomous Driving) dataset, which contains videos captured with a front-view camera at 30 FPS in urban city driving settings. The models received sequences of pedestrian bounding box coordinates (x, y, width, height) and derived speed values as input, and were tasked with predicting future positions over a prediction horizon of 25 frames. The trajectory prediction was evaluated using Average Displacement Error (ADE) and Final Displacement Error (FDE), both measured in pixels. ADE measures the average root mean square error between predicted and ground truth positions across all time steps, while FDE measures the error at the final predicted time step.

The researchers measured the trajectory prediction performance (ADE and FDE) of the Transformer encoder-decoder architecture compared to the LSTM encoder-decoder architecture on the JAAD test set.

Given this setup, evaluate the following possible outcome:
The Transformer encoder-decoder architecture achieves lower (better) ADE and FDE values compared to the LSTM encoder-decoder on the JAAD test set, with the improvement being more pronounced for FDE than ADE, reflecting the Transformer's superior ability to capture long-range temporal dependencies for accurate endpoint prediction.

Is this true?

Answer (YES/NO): NO